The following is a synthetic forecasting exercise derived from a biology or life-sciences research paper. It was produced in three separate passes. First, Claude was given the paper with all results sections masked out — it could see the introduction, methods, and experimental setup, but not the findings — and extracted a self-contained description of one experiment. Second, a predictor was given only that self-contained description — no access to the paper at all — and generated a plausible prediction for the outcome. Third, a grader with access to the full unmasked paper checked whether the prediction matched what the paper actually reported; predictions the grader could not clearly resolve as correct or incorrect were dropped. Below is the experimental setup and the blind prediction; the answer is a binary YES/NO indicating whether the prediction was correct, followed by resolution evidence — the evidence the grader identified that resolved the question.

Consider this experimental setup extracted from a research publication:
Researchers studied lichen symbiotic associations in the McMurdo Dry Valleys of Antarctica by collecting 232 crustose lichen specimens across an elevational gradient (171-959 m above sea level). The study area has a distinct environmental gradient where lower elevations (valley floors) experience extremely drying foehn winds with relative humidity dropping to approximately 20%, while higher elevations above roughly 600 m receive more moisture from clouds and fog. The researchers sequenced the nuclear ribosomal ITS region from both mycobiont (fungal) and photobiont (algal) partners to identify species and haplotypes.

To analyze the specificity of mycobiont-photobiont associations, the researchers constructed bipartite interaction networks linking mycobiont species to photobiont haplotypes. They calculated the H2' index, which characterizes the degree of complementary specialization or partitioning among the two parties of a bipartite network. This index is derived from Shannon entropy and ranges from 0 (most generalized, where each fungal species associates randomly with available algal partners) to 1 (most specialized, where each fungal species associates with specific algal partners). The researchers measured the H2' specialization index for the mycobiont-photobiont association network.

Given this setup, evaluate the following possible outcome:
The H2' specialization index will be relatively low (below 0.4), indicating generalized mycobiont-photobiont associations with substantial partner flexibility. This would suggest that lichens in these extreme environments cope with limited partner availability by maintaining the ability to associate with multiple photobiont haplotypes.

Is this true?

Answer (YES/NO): YES